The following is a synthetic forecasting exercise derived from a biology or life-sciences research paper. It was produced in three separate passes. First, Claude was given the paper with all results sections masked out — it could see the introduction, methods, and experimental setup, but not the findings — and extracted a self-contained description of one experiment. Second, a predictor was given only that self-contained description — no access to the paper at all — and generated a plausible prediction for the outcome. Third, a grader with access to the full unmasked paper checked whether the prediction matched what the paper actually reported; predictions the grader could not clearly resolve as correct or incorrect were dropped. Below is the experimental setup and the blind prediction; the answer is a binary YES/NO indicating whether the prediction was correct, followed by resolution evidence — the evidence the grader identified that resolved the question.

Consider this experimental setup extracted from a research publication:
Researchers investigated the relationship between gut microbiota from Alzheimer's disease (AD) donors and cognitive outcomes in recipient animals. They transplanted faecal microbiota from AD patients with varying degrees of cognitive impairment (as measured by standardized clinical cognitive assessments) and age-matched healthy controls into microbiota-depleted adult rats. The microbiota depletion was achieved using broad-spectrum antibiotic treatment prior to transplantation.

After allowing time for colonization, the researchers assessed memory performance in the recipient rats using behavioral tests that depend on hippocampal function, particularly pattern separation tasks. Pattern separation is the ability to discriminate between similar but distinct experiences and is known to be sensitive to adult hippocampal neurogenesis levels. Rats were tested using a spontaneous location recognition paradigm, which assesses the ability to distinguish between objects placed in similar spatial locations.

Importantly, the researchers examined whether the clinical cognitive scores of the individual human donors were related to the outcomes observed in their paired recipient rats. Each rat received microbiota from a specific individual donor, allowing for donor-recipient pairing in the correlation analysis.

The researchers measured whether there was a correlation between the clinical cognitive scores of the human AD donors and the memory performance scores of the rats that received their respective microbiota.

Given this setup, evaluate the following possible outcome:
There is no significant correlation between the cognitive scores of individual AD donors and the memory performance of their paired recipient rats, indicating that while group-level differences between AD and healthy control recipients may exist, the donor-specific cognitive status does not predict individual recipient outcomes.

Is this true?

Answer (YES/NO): NO